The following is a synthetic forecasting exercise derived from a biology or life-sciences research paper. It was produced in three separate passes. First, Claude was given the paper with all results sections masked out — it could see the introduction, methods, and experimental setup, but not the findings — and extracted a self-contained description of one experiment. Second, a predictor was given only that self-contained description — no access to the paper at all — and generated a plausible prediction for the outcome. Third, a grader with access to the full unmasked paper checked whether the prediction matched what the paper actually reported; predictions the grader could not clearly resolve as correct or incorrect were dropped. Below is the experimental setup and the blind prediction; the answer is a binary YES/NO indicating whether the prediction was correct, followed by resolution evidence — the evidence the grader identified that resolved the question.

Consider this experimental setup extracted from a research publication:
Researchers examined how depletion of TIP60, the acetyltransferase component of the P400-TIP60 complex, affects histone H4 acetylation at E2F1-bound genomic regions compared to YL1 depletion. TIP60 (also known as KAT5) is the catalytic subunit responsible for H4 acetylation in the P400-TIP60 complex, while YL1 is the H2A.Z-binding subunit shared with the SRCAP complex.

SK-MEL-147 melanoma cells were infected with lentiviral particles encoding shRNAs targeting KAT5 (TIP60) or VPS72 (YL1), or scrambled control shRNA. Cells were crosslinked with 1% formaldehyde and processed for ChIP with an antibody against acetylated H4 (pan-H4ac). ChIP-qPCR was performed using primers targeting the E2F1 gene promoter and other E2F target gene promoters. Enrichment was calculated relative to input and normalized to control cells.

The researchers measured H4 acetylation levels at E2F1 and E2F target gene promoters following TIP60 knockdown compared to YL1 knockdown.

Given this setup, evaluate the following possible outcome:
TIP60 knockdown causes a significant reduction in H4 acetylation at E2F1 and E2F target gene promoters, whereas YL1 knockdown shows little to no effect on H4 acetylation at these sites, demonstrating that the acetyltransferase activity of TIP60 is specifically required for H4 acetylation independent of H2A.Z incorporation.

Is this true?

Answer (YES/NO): NO